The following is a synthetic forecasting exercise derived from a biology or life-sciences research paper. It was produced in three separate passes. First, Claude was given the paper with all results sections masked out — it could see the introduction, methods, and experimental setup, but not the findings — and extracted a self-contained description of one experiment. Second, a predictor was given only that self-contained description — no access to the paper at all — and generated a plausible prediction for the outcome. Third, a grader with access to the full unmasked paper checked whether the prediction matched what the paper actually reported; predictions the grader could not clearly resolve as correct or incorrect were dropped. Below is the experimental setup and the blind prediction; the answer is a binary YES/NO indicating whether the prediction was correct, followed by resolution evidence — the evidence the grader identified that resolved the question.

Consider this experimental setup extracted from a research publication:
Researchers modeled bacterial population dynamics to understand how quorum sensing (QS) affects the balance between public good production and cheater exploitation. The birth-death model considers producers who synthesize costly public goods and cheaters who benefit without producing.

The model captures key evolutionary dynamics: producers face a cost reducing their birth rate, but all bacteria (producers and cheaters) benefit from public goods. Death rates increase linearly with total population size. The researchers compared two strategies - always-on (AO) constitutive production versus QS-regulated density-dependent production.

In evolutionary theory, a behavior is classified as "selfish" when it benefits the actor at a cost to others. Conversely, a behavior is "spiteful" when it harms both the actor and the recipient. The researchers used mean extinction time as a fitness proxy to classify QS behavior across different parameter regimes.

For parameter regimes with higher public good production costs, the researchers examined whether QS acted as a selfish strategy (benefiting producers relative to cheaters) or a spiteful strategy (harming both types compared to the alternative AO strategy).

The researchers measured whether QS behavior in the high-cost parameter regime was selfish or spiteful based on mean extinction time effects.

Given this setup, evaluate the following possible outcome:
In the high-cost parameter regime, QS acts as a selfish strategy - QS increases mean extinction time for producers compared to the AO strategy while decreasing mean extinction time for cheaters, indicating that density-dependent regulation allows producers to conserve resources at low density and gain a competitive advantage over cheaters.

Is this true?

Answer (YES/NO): NO